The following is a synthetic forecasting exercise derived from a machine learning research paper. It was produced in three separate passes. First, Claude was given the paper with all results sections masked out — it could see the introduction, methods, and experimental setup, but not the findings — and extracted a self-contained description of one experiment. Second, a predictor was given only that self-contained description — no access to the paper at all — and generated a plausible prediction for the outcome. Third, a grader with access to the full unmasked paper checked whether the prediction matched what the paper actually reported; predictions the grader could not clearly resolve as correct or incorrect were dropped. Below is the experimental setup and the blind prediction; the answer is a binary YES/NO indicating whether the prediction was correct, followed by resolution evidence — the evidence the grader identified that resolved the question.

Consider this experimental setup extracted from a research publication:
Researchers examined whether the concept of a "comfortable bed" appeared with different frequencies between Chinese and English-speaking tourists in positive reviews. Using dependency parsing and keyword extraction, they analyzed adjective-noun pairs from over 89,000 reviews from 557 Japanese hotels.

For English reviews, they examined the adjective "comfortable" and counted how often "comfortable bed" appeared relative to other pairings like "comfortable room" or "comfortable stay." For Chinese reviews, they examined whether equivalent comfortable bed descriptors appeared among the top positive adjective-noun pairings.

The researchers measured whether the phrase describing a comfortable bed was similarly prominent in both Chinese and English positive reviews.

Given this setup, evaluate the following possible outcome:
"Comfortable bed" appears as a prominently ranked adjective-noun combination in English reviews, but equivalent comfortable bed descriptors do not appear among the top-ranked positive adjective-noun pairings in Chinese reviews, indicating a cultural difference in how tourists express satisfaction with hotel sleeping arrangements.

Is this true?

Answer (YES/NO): YES